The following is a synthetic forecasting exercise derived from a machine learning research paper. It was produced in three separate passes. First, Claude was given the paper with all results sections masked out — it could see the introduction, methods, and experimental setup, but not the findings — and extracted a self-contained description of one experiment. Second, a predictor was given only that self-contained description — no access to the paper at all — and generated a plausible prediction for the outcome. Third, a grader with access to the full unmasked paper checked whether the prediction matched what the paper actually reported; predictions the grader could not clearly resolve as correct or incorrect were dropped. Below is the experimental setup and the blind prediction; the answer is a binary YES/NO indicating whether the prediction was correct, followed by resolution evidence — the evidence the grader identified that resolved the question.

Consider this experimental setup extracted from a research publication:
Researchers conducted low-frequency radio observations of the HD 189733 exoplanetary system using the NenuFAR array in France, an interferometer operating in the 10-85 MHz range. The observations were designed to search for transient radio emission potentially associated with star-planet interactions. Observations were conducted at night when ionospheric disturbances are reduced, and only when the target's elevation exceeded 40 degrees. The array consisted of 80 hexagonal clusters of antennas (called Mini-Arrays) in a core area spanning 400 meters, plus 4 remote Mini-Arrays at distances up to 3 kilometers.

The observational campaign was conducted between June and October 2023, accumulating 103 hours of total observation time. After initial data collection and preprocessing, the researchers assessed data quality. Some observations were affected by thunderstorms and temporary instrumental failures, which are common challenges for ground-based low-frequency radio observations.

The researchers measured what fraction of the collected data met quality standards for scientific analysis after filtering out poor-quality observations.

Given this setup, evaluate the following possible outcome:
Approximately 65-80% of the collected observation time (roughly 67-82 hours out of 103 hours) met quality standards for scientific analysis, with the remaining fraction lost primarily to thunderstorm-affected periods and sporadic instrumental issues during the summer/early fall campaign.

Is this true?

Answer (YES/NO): NO